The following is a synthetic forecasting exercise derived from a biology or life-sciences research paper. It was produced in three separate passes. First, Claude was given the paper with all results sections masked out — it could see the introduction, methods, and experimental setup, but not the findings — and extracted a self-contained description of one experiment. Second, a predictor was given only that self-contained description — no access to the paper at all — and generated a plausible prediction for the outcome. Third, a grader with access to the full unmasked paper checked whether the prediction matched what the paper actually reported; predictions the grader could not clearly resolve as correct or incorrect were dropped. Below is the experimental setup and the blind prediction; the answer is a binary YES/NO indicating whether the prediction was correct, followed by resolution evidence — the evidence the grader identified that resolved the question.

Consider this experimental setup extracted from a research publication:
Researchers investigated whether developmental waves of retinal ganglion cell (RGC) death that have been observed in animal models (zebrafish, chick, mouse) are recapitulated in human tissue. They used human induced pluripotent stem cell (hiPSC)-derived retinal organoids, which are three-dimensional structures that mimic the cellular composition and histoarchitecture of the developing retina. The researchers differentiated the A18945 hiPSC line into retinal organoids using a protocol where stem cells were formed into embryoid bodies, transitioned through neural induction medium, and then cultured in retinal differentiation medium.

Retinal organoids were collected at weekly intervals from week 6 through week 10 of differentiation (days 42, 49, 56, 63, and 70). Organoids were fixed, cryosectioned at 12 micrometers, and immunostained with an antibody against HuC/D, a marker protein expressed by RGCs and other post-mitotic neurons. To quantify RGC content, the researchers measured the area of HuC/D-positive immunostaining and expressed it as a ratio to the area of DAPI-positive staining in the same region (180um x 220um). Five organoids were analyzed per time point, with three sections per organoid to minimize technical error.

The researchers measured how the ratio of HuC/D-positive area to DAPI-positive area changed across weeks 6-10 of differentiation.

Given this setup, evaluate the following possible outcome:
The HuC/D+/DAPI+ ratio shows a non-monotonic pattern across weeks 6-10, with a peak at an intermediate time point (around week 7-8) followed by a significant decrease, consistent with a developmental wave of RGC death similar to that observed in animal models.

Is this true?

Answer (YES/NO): YES